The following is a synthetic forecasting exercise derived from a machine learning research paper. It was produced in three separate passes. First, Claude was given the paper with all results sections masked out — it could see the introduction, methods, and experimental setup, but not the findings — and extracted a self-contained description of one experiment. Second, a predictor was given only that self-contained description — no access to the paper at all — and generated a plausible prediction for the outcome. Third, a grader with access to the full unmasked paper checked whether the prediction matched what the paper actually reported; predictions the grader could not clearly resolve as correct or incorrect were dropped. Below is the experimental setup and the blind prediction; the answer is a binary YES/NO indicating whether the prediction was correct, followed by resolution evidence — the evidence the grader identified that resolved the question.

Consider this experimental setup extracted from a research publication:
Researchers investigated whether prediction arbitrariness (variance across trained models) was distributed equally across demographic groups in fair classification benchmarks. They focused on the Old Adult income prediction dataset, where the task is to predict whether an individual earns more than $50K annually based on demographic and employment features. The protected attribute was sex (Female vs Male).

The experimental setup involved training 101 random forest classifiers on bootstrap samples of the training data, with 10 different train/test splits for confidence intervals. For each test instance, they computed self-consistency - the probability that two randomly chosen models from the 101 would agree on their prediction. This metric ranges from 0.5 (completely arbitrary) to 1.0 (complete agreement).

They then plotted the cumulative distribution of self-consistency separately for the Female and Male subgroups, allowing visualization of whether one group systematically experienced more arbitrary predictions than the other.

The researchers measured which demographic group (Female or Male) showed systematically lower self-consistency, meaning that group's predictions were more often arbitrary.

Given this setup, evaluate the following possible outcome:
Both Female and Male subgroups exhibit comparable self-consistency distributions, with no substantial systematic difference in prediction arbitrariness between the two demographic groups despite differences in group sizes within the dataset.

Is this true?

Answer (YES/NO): NO